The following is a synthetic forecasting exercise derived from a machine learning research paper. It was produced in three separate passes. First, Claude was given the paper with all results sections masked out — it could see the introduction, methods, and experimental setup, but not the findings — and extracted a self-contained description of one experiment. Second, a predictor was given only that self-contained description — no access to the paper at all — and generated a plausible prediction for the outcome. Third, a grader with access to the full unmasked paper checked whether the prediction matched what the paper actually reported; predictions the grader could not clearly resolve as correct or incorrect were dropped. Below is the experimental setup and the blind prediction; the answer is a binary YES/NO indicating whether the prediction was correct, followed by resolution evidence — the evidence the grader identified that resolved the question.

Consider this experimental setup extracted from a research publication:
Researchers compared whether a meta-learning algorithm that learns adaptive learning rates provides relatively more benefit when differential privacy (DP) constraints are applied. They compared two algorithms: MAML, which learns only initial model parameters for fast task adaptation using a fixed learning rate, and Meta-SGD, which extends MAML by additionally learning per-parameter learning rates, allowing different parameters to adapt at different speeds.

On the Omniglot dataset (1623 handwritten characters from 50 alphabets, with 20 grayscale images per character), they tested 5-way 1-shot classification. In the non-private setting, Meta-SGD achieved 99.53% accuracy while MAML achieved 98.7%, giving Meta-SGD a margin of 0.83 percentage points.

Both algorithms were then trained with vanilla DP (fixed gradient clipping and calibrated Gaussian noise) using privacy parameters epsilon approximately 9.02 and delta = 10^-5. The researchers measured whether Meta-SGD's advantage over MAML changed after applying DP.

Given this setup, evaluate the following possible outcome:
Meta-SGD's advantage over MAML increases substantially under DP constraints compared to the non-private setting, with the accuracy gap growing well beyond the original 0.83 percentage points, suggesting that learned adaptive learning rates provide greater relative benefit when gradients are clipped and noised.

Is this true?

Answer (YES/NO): YES